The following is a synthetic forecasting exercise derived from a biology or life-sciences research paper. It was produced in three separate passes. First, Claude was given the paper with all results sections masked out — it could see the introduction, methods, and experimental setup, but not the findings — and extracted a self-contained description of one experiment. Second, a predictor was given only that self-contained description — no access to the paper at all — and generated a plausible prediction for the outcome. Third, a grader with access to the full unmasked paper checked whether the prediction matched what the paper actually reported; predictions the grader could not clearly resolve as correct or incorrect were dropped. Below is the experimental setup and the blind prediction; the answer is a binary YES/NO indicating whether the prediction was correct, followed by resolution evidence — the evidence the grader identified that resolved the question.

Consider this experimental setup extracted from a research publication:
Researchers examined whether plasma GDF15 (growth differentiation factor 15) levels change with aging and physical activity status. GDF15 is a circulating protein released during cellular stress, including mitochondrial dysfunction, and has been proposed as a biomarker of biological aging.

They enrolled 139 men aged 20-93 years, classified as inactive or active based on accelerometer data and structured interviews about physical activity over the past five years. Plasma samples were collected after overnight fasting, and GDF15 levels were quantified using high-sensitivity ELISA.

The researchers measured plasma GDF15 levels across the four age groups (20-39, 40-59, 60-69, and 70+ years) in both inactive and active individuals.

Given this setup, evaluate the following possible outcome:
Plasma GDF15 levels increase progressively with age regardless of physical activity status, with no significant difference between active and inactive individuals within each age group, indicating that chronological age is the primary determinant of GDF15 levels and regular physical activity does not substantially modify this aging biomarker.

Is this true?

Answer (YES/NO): YES